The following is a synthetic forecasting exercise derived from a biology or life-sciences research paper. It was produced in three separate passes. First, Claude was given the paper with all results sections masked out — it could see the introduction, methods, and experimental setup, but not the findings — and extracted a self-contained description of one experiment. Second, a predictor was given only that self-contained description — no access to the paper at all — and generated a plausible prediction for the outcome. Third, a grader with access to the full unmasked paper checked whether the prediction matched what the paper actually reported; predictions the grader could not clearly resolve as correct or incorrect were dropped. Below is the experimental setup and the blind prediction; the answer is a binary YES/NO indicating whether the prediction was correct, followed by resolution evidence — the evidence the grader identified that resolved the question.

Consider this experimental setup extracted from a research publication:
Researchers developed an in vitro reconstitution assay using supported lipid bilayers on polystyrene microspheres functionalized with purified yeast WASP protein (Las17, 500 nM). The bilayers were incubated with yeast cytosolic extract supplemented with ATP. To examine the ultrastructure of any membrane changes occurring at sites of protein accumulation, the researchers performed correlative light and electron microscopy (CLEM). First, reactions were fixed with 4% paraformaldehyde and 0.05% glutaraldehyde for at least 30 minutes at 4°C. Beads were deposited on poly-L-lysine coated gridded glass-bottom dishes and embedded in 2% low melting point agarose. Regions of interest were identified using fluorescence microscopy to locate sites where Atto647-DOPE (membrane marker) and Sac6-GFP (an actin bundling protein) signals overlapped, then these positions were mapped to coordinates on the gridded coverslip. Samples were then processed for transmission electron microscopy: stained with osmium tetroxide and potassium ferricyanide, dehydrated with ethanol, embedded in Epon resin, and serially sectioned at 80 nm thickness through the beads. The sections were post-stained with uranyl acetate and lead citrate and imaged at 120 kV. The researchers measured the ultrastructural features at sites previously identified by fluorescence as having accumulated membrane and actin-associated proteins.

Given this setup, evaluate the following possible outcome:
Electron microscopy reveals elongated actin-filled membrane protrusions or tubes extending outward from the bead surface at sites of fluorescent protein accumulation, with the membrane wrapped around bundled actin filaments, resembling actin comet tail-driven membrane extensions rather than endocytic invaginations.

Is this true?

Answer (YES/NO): NO